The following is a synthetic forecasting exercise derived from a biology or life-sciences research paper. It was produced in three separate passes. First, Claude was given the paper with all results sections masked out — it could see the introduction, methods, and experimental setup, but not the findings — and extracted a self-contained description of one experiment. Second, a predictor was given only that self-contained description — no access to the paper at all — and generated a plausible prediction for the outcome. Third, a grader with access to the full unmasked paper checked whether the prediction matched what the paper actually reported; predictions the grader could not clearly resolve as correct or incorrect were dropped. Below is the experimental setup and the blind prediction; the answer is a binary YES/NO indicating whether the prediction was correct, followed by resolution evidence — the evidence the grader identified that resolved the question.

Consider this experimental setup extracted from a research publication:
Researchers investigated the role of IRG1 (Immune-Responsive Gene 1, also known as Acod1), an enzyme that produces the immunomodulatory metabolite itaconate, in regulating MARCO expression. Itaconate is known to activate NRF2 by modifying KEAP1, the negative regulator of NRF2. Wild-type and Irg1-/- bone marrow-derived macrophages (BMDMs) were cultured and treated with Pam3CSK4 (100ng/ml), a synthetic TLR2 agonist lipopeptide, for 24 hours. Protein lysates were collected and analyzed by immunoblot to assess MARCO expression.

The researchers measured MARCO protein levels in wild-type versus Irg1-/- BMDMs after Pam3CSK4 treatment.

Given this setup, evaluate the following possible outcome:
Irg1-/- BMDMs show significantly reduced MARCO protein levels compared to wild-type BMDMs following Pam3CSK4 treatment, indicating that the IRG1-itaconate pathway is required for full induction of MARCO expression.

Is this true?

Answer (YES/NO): YES